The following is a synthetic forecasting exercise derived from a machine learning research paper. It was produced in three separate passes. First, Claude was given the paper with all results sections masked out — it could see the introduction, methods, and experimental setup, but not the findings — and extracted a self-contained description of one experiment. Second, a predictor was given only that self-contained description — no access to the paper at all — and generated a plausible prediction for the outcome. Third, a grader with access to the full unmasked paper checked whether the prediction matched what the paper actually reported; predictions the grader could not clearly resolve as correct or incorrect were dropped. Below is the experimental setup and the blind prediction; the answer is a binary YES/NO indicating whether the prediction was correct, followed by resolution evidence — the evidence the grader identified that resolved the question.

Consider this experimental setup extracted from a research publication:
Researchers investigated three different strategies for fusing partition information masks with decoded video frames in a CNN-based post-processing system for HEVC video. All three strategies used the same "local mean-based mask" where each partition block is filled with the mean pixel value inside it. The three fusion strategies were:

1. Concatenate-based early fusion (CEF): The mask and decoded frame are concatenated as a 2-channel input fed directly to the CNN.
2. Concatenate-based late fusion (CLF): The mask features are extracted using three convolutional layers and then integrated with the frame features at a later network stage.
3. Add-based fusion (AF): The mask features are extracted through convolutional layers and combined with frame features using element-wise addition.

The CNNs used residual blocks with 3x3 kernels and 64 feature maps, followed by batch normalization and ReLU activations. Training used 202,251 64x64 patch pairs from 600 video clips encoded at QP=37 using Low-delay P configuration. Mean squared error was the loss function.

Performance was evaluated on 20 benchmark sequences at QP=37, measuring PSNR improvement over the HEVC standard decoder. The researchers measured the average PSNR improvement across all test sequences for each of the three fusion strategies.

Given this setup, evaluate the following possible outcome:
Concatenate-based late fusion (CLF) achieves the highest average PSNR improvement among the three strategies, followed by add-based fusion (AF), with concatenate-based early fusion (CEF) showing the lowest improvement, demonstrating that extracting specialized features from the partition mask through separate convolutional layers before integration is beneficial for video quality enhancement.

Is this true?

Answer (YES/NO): NO